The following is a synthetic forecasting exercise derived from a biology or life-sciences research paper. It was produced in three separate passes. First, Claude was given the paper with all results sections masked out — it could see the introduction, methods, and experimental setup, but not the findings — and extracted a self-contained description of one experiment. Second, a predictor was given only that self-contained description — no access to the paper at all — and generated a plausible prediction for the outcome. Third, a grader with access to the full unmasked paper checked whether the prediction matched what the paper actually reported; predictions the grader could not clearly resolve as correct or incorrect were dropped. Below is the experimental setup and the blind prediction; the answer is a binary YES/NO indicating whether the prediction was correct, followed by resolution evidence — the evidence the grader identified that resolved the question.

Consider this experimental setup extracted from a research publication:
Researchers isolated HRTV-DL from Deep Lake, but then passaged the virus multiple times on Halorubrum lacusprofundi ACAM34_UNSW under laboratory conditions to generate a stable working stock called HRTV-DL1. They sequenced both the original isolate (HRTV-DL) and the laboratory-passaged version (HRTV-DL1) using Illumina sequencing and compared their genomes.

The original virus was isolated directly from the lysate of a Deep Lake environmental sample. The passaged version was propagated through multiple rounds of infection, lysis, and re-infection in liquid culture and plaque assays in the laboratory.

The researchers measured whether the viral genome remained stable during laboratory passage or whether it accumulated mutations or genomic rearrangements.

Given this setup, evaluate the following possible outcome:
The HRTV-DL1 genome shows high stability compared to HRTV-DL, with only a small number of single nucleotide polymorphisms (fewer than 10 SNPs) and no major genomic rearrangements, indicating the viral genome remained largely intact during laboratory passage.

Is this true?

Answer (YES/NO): NO